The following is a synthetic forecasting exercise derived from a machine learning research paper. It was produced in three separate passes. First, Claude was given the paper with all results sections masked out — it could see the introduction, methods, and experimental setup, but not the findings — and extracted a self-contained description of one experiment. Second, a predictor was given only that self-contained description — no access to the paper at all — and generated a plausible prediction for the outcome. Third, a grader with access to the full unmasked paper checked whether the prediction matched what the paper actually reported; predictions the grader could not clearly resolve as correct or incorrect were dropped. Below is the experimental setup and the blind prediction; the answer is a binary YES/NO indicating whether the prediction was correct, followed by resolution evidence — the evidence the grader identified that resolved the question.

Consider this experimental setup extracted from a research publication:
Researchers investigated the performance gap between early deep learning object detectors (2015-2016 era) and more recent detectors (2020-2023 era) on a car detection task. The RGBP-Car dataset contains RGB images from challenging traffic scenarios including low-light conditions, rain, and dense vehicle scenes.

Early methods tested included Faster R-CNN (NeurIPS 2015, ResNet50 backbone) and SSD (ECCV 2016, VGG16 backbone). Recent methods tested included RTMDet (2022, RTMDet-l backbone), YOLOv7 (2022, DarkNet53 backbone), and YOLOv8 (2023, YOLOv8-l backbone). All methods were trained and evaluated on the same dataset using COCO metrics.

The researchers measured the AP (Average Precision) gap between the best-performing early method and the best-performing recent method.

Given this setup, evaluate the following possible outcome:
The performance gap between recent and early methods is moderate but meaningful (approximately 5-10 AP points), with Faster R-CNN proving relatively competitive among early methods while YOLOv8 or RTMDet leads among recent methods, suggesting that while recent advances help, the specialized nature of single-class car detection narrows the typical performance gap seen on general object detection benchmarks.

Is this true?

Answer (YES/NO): NO